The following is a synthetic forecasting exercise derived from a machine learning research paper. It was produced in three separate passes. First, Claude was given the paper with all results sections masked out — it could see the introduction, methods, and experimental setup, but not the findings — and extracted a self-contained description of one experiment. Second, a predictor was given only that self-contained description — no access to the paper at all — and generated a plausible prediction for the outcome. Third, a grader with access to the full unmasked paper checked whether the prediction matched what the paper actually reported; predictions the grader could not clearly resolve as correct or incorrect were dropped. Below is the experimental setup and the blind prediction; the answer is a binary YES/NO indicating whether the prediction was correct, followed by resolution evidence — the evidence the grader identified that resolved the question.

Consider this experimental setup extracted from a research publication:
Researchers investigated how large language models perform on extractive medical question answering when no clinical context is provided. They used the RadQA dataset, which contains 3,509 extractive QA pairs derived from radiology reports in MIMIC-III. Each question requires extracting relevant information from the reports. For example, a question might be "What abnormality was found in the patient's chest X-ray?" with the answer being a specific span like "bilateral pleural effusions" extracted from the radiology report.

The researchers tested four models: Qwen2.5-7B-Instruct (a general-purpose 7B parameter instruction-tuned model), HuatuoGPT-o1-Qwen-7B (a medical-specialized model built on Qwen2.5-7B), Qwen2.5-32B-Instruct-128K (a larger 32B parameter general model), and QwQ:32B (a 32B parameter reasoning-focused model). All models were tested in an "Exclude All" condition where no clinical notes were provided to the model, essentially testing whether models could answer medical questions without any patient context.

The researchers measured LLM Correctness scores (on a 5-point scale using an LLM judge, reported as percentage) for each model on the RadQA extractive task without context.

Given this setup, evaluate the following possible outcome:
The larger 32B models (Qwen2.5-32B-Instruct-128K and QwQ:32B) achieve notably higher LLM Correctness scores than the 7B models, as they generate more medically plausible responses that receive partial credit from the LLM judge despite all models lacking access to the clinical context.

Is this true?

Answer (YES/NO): NO